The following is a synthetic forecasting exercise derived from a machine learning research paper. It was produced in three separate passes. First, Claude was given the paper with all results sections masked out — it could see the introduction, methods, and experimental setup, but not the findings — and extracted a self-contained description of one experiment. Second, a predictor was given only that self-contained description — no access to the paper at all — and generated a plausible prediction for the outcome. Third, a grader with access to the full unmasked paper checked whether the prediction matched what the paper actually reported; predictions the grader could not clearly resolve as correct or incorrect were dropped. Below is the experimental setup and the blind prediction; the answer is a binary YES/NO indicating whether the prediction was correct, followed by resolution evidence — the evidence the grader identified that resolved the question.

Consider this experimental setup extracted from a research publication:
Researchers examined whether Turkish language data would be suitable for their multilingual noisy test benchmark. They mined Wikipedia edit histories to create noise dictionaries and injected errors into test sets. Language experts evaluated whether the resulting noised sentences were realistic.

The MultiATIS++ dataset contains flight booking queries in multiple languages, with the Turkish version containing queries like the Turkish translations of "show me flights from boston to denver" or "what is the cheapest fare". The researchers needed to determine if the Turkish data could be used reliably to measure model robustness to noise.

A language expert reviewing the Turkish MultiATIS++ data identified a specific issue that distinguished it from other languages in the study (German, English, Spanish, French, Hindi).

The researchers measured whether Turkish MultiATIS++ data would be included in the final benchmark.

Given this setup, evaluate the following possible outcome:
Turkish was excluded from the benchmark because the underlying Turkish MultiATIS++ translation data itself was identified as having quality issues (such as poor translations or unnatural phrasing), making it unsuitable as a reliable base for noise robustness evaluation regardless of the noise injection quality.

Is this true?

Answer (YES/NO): NO